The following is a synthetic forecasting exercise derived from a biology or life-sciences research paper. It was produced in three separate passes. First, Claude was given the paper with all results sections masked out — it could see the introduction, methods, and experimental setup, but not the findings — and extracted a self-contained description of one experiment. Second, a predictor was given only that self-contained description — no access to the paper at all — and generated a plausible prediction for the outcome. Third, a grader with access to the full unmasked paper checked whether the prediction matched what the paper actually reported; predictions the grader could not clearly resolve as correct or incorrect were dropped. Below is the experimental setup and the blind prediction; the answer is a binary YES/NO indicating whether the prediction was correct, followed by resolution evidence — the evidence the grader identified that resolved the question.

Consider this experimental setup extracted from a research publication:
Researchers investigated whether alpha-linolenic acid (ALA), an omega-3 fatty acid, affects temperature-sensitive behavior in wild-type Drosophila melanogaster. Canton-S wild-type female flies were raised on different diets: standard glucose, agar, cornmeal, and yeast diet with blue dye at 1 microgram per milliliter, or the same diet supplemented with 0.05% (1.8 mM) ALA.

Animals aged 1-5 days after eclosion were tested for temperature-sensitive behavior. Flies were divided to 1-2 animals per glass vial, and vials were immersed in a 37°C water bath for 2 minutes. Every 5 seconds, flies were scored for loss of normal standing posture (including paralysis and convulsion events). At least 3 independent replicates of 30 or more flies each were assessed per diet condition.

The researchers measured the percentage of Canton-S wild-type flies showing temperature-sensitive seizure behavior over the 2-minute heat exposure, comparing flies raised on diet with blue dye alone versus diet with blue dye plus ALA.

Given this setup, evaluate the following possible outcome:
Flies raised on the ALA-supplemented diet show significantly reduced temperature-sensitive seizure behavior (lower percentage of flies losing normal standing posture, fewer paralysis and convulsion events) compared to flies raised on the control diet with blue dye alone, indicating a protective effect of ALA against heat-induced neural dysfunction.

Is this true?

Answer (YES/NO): NO